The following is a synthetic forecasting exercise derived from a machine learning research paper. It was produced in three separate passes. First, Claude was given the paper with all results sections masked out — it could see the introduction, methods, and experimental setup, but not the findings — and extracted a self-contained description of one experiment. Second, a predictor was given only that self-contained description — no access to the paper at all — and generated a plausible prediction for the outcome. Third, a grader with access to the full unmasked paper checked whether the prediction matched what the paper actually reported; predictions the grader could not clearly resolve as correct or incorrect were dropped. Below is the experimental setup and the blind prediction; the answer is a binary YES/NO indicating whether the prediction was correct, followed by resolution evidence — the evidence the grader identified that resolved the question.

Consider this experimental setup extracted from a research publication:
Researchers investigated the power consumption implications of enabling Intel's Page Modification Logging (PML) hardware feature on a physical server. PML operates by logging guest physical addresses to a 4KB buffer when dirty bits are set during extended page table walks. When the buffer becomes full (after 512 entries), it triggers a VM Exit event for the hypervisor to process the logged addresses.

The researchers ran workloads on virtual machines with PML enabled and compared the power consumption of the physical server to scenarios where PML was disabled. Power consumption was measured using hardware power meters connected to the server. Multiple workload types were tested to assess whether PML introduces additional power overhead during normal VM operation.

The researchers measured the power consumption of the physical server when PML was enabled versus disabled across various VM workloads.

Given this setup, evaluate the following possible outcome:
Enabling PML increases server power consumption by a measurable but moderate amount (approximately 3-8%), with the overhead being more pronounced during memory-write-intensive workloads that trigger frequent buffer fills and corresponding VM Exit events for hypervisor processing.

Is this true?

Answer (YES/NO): NO